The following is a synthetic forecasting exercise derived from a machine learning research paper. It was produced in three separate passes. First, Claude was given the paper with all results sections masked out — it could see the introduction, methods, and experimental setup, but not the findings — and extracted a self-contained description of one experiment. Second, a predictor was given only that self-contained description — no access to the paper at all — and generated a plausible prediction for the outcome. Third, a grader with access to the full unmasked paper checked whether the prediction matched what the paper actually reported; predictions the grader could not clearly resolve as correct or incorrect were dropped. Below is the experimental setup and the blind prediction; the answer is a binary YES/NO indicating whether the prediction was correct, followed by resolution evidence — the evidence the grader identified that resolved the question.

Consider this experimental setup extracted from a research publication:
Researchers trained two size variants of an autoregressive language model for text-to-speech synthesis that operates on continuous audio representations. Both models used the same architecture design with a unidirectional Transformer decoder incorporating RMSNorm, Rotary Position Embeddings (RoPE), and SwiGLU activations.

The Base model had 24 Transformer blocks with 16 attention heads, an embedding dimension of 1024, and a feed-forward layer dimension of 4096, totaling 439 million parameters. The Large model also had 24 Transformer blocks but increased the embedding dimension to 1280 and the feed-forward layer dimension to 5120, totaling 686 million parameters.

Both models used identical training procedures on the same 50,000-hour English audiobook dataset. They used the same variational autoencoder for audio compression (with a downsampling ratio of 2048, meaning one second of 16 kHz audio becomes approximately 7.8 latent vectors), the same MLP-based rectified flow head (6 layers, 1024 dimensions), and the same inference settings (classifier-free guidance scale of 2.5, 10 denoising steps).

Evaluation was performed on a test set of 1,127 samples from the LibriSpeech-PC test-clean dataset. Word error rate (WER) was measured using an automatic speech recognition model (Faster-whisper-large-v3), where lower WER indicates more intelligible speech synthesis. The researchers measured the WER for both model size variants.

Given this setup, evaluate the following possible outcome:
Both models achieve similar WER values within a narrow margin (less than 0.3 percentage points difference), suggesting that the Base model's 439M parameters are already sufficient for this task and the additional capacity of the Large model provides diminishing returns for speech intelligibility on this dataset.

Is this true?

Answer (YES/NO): NO